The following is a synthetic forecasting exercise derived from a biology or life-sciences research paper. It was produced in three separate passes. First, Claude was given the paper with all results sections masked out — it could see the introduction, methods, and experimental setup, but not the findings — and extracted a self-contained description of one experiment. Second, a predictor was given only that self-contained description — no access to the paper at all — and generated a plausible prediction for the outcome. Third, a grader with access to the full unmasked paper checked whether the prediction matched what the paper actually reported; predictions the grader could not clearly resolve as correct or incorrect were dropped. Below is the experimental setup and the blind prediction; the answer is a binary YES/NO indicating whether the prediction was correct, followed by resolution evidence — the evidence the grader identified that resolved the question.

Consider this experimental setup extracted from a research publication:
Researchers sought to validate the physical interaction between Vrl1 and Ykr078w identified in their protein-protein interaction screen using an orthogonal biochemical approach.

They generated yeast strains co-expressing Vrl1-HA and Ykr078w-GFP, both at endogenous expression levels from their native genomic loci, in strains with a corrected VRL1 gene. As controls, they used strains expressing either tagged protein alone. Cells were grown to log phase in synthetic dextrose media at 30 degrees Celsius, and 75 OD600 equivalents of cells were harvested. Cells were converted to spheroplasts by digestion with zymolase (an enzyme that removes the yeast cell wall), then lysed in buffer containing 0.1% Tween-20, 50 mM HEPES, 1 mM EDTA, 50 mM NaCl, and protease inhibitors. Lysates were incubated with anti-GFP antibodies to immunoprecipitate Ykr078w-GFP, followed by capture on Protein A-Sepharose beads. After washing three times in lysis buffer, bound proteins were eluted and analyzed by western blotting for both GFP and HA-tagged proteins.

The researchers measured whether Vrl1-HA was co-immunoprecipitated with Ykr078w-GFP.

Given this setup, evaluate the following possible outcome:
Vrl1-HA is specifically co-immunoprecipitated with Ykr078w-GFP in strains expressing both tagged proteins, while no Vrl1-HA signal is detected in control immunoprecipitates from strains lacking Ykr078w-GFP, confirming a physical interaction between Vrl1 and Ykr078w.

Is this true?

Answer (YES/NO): YES